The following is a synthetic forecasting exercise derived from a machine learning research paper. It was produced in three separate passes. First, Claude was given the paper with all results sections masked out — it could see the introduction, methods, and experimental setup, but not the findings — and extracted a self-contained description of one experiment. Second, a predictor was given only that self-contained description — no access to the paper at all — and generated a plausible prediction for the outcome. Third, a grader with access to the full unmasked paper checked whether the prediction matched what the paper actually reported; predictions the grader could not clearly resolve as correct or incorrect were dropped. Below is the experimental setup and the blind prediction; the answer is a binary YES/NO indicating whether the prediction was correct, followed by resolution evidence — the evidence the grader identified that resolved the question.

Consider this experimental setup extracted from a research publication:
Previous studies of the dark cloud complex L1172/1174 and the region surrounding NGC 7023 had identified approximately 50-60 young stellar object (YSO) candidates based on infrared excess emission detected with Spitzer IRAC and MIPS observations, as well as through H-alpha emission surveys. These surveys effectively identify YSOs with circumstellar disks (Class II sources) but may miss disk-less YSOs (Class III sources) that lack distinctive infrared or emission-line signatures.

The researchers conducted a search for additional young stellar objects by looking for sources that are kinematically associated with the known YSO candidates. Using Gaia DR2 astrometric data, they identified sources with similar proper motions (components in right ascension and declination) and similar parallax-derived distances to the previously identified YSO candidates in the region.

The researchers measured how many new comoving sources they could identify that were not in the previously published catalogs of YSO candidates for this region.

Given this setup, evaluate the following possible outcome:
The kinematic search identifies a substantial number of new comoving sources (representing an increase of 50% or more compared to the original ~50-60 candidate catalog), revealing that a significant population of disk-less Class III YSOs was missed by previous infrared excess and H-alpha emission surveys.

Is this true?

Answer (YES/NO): NO